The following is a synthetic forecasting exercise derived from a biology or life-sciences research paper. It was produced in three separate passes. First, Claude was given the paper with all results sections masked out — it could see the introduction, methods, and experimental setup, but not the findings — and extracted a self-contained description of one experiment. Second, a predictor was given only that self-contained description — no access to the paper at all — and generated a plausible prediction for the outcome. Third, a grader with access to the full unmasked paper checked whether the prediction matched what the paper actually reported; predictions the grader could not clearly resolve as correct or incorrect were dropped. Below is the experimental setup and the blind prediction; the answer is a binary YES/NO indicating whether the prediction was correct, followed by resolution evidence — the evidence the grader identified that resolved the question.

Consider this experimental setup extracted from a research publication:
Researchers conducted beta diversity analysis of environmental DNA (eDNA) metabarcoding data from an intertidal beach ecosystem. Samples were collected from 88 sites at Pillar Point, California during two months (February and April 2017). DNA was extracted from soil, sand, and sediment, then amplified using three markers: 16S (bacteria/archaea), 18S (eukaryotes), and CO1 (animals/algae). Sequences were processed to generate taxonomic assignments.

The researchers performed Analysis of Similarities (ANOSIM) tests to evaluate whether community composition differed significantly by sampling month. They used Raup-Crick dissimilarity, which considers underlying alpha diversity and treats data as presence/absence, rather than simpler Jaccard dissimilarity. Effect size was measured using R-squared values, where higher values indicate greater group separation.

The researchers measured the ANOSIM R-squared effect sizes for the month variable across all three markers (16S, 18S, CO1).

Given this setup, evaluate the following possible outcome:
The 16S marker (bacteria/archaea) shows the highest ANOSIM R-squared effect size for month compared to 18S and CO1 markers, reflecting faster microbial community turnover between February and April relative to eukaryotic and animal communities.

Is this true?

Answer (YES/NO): YES